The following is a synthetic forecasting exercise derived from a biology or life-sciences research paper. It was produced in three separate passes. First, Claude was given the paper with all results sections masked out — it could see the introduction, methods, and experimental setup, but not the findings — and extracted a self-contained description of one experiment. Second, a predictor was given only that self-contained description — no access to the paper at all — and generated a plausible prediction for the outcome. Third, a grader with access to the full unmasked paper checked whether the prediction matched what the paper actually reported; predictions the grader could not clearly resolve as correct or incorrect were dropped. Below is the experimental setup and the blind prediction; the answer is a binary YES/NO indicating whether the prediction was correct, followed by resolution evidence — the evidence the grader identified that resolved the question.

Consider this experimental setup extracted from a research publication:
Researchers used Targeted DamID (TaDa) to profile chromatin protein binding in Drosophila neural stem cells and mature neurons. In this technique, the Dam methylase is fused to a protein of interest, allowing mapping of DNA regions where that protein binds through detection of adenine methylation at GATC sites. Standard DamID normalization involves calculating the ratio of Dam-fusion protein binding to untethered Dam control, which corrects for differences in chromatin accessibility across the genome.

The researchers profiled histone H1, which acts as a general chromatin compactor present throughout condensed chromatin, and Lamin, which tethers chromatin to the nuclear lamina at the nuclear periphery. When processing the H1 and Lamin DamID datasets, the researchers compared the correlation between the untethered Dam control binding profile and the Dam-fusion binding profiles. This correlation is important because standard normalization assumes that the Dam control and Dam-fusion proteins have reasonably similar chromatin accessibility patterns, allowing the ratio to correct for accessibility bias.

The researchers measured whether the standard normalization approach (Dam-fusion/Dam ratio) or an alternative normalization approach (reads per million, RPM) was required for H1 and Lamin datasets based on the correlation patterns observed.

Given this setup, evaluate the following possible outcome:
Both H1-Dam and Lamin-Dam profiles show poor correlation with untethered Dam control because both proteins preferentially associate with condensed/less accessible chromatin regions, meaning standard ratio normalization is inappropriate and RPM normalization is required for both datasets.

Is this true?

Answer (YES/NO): YES